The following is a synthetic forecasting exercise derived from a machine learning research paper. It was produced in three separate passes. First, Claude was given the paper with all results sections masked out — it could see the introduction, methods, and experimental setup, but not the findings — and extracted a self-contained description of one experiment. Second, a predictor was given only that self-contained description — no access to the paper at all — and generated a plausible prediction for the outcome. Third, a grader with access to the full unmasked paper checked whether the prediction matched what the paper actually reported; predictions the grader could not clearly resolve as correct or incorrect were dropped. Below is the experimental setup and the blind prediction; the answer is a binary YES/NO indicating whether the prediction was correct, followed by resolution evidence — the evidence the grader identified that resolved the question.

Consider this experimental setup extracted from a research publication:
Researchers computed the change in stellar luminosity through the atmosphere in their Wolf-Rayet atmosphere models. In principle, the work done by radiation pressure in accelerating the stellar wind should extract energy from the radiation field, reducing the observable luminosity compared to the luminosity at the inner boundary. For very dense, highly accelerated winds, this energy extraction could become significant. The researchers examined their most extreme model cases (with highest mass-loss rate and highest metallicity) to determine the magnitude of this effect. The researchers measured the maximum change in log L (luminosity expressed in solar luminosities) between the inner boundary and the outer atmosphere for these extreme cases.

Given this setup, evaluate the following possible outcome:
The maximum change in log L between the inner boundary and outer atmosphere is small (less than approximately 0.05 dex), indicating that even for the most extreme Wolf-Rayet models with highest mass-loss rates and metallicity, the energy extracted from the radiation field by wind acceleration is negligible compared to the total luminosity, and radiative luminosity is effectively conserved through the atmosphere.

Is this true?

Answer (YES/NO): YES